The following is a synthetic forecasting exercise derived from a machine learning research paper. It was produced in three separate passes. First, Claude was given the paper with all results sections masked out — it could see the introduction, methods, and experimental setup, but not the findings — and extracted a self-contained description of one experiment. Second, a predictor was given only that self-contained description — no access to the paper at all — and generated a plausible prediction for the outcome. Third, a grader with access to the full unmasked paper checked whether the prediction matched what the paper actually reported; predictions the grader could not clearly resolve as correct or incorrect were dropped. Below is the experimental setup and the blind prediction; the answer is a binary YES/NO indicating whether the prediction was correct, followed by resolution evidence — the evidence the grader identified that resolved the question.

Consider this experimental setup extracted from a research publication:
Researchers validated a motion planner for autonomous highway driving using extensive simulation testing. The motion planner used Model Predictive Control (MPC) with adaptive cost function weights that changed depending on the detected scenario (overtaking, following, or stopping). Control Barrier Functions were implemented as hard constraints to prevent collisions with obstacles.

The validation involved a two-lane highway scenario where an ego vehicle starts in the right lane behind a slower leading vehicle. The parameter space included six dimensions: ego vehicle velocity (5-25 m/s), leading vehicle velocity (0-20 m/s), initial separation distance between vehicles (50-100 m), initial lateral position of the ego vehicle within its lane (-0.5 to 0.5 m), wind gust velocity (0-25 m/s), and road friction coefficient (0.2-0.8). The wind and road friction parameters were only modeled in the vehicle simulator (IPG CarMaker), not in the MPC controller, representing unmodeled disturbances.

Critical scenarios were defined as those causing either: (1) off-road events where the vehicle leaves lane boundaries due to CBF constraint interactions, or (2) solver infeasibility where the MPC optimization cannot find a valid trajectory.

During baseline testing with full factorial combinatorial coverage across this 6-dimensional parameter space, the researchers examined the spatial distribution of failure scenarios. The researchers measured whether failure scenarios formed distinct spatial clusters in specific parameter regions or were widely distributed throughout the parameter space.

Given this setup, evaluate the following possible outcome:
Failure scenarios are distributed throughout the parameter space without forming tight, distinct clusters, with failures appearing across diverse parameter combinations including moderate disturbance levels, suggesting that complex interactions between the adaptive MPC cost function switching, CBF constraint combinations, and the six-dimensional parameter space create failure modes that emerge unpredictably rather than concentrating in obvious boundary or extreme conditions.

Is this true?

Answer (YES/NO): NO